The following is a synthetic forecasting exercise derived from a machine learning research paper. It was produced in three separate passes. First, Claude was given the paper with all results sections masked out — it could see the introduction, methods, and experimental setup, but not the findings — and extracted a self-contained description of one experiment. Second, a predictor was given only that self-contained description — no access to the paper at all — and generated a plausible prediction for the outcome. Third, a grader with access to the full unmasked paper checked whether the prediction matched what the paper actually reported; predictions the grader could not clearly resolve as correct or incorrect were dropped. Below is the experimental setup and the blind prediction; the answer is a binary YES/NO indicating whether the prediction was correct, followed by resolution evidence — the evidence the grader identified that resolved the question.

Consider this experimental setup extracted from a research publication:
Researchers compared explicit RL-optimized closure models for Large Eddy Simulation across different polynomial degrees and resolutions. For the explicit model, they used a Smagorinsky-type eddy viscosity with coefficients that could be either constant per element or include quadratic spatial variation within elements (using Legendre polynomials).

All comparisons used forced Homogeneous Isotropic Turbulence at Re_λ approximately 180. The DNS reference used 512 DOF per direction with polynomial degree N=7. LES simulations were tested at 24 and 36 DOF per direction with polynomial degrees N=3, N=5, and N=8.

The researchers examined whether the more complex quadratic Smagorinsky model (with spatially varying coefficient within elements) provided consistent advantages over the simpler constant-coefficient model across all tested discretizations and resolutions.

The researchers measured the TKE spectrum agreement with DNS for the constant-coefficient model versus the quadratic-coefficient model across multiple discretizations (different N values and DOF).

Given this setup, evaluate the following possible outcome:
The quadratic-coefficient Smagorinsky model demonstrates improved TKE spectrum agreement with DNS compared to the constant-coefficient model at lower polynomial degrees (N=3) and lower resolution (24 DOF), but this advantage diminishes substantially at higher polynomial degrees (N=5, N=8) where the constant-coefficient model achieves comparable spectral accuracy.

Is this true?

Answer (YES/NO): NO